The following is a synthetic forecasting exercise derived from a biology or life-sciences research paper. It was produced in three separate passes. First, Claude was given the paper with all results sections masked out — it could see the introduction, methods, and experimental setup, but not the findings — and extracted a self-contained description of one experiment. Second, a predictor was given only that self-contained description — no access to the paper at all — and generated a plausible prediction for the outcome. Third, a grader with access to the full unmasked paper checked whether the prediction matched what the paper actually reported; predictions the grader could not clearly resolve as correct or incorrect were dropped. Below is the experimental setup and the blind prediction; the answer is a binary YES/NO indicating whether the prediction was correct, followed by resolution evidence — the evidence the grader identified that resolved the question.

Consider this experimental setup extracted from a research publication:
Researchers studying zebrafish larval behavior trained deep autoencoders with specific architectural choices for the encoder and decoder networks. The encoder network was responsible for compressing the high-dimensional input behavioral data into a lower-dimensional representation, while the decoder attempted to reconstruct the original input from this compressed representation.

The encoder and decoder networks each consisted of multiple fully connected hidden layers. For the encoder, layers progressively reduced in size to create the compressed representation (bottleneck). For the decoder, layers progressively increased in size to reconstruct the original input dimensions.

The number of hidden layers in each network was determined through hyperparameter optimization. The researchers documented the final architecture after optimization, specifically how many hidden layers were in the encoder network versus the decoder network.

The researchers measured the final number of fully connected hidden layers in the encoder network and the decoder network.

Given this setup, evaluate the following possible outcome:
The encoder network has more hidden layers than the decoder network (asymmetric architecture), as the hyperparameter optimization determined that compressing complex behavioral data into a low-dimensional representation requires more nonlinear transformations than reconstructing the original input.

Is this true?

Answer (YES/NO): YES